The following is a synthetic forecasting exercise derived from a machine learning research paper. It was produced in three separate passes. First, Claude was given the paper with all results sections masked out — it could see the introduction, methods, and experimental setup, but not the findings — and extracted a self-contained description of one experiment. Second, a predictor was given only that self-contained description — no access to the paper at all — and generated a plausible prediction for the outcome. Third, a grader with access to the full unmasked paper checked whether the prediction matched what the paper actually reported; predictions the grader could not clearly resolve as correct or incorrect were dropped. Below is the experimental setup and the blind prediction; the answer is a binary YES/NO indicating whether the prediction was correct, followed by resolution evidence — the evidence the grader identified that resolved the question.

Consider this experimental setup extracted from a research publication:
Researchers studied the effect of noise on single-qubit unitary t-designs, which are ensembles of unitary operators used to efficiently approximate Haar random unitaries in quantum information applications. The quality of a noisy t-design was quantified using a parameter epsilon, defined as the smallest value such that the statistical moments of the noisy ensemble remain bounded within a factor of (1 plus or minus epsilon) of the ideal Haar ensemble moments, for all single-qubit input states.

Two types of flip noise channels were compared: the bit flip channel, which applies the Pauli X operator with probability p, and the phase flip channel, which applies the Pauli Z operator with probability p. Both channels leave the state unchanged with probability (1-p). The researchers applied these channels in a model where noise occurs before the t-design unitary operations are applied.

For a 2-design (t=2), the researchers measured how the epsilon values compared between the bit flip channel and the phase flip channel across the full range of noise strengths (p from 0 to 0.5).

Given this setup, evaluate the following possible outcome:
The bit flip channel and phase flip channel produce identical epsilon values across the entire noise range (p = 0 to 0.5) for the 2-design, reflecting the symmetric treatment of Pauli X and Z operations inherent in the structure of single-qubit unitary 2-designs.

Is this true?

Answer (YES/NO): YES